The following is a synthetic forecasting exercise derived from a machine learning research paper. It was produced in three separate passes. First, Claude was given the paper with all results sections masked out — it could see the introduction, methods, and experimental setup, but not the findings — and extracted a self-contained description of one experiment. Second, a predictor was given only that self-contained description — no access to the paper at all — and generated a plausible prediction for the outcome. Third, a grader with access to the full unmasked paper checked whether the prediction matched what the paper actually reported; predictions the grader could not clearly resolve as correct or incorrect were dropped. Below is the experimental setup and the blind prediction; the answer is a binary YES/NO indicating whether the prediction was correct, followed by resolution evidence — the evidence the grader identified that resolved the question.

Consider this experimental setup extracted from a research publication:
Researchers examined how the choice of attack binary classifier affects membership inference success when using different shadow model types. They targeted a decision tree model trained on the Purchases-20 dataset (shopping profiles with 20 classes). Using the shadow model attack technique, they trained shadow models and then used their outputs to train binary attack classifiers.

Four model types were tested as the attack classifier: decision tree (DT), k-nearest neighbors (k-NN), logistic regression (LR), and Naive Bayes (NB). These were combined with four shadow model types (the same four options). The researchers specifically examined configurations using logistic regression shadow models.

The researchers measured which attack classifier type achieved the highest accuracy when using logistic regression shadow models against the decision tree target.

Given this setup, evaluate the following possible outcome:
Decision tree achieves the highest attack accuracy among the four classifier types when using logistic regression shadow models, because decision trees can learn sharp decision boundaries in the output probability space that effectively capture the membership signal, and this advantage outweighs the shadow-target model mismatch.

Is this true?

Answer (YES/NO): NO